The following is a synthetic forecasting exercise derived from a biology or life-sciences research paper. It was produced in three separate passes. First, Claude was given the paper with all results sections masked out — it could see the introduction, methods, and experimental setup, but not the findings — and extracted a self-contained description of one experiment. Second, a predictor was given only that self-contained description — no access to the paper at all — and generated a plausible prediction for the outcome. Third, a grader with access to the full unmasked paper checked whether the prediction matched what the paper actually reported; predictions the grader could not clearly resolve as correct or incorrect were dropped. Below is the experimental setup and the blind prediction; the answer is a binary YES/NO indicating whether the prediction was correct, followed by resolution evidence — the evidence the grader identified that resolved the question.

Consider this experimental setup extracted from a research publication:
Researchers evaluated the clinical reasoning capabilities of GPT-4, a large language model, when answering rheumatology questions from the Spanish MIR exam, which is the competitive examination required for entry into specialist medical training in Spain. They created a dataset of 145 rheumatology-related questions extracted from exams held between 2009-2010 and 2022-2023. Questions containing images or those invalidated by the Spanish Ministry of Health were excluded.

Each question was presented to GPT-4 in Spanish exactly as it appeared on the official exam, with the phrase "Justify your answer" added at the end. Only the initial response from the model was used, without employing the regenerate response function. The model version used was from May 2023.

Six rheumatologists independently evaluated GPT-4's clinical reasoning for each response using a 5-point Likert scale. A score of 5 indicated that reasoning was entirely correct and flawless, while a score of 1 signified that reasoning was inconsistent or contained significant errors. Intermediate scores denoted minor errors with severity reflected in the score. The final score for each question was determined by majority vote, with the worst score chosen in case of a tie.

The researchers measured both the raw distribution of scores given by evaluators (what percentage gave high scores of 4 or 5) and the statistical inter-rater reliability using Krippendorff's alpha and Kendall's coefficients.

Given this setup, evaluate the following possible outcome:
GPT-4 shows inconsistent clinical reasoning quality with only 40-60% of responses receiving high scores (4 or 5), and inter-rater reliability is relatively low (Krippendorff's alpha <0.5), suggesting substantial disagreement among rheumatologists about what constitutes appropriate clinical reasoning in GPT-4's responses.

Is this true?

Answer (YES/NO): NO